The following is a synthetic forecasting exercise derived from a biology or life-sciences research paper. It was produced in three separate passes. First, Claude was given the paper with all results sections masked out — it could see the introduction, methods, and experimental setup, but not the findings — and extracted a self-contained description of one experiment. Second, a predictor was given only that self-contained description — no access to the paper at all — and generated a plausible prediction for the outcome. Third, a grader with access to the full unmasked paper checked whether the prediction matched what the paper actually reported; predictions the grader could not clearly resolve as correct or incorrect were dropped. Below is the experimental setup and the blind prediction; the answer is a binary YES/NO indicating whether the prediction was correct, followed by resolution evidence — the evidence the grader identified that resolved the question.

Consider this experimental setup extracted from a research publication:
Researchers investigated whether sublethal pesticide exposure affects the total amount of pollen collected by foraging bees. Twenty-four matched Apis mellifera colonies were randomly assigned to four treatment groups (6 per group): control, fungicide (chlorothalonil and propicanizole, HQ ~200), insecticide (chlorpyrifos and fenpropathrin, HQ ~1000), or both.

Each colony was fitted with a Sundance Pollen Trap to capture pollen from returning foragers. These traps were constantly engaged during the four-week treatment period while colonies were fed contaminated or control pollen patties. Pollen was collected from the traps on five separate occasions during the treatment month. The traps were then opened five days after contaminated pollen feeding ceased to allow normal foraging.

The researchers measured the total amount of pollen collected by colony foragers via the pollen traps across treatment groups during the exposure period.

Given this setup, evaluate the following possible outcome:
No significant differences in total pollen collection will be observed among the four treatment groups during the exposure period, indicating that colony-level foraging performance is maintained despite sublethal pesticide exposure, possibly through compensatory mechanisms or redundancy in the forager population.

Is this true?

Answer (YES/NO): YES